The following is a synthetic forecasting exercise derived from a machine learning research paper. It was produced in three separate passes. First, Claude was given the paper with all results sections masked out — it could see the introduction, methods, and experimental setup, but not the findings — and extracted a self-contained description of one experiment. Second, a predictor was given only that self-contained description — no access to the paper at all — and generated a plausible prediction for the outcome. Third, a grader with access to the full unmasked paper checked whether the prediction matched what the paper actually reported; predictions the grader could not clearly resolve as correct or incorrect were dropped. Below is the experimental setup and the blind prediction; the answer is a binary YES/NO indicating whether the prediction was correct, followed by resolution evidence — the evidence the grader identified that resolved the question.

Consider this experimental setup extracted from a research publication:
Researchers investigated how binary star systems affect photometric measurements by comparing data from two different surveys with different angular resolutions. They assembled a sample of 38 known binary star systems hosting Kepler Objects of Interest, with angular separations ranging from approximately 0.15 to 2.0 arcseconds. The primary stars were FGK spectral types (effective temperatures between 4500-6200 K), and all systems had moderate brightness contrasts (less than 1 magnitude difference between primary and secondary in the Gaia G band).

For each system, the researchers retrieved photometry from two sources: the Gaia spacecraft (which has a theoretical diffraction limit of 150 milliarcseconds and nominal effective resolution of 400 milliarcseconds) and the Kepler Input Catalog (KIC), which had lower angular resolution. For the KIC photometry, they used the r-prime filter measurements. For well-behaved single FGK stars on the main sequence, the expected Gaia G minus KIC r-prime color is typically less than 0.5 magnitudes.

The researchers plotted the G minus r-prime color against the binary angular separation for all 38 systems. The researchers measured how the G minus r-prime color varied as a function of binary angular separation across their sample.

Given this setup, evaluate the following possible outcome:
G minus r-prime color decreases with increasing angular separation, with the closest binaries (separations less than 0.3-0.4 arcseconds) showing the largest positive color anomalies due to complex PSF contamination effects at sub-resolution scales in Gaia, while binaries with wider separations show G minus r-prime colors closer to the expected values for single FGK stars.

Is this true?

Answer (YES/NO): NO